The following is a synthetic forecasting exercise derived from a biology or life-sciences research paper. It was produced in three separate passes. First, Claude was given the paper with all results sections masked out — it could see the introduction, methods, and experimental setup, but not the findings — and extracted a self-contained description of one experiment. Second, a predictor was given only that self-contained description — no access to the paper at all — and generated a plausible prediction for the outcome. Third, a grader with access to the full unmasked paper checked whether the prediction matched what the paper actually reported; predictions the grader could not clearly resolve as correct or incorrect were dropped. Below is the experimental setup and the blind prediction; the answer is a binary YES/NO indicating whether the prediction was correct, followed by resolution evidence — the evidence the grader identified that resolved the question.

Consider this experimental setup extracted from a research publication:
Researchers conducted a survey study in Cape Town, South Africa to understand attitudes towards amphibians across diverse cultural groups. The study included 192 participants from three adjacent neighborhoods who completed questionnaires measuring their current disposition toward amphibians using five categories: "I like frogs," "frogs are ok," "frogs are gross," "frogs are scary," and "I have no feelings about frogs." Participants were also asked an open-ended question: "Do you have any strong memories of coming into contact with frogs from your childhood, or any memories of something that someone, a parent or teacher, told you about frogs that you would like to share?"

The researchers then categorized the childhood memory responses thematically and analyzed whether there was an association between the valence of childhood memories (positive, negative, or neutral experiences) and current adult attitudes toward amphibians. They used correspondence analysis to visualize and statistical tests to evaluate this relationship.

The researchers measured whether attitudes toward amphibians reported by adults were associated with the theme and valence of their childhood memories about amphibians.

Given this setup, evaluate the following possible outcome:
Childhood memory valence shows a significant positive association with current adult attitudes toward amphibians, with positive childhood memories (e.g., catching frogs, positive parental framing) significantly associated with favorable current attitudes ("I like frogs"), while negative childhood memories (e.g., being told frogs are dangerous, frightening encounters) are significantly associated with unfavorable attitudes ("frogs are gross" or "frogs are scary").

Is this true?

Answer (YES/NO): YES